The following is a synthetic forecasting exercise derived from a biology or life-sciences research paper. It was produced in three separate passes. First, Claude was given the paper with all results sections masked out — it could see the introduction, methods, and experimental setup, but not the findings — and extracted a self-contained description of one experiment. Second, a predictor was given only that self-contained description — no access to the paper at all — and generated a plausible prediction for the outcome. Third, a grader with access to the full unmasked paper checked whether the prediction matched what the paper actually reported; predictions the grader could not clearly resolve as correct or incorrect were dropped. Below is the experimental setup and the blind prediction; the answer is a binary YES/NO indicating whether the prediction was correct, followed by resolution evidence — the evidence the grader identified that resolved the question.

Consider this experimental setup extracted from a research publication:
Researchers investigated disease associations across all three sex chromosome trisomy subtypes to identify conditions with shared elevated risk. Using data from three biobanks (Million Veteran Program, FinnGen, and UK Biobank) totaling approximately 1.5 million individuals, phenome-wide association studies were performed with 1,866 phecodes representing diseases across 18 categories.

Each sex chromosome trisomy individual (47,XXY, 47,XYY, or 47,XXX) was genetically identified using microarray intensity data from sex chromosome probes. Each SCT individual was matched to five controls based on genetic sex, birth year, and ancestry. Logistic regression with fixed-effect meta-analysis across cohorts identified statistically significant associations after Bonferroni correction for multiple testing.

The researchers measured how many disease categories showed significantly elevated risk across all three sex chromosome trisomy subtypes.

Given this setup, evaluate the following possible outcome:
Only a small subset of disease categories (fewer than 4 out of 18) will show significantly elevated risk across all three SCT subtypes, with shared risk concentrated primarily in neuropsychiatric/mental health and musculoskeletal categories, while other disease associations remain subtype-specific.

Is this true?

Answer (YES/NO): NO